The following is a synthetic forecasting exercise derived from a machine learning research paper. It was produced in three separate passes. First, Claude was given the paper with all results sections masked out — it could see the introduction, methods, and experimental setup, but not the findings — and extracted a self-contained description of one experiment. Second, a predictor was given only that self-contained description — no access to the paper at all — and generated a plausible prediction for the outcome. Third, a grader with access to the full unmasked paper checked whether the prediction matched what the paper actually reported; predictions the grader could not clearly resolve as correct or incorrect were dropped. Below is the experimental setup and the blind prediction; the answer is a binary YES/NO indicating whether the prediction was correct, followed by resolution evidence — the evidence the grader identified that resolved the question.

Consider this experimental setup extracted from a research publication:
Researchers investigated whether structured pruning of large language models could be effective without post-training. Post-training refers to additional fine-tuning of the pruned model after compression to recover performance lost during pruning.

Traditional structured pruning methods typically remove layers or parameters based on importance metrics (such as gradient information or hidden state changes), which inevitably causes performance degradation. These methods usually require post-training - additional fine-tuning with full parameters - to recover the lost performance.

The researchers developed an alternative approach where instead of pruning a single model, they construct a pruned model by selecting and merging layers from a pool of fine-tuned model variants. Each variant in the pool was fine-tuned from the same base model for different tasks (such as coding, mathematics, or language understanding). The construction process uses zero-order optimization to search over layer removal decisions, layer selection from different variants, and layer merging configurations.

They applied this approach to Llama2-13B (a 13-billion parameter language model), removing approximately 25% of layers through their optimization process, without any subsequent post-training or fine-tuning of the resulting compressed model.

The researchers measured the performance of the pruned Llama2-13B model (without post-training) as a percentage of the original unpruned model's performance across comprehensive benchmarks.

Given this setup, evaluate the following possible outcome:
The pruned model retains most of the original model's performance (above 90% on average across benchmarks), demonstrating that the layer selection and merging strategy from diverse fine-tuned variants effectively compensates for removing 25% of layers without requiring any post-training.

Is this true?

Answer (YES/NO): YES